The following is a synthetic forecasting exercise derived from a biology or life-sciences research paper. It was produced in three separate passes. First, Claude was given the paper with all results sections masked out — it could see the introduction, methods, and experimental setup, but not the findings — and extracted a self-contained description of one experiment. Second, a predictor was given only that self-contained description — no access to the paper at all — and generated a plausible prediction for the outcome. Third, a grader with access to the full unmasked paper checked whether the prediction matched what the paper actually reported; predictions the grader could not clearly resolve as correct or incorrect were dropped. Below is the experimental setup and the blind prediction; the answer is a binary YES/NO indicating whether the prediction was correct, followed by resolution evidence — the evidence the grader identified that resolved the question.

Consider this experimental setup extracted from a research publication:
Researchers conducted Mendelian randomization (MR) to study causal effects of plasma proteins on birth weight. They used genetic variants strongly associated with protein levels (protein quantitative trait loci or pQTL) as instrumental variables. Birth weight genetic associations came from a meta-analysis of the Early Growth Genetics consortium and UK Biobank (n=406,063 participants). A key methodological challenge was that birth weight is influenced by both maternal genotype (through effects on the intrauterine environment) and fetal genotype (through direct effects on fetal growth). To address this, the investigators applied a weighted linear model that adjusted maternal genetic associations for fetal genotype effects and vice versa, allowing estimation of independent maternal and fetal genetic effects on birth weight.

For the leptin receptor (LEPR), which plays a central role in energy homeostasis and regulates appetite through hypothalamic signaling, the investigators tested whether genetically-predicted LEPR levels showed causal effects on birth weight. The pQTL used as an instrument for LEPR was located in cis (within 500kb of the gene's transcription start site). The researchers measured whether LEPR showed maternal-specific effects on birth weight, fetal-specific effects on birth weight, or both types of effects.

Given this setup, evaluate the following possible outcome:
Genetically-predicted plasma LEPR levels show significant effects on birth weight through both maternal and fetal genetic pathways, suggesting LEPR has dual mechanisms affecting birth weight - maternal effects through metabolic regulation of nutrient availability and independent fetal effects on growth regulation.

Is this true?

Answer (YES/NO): NO